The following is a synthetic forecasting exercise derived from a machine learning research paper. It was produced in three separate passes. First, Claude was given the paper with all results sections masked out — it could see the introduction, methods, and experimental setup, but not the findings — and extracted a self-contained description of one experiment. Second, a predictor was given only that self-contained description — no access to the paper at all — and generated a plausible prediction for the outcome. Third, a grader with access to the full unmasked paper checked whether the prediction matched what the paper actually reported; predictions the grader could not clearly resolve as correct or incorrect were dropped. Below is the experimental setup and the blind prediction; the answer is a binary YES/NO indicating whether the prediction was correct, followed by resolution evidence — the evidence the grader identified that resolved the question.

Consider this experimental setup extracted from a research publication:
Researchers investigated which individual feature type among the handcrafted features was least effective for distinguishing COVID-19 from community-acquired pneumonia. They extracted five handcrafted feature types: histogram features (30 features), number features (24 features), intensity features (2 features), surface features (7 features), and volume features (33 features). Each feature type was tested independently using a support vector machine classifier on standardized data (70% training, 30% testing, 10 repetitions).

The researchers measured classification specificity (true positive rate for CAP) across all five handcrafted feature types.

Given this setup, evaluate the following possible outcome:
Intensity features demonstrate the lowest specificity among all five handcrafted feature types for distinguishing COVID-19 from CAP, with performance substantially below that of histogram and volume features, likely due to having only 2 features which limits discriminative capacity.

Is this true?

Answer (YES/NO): YES